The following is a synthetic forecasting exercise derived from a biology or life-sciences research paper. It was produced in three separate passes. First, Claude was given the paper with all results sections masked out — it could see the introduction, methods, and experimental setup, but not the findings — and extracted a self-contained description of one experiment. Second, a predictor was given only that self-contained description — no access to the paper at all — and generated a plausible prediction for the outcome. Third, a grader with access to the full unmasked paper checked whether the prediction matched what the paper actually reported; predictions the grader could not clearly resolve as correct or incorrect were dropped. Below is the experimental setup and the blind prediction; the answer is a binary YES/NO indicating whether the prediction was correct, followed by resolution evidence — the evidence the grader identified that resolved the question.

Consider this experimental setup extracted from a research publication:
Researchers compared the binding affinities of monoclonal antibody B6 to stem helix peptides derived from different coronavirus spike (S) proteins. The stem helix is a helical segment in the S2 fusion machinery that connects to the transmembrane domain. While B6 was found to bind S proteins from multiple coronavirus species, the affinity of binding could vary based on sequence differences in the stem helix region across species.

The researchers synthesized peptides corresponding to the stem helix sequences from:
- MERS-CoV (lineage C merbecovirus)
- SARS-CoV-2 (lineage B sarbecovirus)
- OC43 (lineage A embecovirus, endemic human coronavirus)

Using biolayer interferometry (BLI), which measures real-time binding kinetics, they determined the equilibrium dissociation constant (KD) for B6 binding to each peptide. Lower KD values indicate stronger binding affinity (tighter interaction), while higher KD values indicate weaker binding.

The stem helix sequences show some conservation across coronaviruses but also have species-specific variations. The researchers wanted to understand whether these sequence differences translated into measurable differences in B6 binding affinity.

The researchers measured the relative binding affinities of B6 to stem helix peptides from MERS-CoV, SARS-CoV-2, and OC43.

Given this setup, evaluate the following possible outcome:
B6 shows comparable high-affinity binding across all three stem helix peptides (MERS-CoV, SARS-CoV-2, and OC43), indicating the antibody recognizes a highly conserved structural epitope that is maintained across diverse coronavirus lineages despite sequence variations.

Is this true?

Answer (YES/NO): NO